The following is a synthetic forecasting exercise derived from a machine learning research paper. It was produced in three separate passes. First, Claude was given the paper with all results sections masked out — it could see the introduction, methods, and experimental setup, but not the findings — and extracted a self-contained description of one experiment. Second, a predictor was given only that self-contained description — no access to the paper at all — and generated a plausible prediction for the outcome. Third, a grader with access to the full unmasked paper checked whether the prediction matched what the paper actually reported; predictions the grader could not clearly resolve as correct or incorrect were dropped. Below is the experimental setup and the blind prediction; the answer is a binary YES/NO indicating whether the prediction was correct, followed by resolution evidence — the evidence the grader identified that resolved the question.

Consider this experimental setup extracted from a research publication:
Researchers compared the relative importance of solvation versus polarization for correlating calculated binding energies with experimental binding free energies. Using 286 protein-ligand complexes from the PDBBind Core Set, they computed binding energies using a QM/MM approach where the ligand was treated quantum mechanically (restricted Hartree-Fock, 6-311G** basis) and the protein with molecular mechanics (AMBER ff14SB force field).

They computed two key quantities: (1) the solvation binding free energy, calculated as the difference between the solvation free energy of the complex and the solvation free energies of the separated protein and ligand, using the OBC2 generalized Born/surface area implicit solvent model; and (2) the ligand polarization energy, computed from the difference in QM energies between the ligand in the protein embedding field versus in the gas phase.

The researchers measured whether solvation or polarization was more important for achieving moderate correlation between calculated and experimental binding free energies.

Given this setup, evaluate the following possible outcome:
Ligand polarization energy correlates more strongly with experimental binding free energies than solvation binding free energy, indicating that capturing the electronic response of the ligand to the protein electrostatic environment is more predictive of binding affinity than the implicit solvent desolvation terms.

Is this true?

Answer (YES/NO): NO